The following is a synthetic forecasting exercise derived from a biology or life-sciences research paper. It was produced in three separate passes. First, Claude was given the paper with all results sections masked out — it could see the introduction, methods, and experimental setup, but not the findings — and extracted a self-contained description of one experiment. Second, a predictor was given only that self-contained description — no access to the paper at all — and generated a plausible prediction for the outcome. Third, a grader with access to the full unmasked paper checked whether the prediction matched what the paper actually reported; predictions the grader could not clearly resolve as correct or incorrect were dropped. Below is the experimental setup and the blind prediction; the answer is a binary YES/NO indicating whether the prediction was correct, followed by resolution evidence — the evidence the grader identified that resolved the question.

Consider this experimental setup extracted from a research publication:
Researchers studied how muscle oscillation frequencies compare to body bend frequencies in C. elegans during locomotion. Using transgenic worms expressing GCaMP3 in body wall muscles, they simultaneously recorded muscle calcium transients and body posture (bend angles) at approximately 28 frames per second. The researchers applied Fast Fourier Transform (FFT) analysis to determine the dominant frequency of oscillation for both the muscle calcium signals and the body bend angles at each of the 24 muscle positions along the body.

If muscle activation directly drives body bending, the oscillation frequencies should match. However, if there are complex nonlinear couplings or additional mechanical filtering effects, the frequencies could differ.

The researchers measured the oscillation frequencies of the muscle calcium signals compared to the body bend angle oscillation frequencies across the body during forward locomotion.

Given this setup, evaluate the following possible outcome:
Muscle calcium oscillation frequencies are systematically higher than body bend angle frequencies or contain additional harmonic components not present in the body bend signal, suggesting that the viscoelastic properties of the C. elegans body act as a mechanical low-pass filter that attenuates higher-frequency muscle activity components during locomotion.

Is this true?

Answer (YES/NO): NO